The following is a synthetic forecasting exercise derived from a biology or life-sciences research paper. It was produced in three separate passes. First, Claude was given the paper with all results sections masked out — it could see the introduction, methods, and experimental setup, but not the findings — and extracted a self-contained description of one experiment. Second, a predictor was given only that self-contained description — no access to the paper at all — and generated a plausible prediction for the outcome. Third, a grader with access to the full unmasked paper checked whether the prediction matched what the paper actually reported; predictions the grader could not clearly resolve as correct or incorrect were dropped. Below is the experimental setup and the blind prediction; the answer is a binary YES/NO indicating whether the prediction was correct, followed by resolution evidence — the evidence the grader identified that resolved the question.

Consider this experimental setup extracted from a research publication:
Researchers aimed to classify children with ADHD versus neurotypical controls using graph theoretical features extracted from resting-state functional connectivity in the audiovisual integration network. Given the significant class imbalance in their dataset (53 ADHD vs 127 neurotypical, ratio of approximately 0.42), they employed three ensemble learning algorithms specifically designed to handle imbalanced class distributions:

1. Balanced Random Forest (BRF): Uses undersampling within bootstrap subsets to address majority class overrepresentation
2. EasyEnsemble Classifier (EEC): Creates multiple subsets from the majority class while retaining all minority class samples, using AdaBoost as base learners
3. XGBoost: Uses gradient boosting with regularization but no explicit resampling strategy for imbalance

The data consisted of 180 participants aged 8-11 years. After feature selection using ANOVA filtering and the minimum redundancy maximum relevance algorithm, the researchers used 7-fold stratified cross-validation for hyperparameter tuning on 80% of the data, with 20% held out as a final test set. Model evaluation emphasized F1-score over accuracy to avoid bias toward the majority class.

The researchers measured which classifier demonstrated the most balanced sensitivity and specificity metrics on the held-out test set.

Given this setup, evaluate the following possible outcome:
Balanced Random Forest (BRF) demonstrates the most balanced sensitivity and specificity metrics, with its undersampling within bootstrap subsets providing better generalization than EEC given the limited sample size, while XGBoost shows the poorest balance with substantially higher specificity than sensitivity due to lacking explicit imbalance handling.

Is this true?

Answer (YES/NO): NO